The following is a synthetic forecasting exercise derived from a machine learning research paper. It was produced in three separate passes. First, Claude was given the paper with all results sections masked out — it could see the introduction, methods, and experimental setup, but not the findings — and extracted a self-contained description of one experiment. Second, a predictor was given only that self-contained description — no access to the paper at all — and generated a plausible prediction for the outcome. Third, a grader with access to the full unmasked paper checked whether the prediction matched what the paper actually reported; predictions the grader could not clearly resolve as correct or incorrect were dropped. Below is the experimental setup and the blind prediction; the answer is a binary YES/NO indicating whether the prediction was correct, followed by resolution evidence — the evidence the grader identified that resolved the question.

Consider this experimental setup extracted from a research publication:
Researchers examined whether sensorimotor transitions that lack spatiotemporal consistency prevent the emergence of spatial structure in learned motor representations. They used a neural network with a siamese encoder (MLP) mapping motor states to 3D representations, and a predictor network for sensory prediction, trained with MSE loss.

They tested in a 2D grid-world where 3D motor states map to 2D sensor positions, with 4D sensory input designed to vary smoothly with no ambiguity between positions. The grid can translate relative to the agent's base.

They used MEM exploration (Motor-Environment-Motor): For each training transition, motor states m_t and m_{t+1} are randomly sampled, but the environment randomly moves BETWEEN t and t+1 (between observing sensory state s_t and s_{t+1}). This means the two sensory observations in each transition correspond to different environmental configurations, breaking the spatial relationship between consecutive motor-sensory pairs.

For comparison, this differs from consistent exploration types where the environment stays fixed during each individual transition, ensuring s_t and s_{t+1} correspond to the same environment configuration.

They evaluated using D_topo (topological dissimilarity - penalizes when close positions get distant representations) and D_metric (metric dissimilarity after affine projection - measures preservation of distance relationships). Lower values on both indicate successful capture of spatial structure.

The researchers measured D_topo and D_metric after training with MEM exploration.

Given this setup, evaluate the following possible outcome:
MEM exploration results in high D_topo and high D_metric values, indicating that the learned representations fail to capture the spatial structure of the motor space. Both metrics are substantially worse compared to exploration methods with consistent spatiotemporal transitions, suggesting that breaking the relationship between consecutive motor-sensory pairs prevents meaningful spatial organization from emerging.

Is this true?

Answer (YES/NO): YES